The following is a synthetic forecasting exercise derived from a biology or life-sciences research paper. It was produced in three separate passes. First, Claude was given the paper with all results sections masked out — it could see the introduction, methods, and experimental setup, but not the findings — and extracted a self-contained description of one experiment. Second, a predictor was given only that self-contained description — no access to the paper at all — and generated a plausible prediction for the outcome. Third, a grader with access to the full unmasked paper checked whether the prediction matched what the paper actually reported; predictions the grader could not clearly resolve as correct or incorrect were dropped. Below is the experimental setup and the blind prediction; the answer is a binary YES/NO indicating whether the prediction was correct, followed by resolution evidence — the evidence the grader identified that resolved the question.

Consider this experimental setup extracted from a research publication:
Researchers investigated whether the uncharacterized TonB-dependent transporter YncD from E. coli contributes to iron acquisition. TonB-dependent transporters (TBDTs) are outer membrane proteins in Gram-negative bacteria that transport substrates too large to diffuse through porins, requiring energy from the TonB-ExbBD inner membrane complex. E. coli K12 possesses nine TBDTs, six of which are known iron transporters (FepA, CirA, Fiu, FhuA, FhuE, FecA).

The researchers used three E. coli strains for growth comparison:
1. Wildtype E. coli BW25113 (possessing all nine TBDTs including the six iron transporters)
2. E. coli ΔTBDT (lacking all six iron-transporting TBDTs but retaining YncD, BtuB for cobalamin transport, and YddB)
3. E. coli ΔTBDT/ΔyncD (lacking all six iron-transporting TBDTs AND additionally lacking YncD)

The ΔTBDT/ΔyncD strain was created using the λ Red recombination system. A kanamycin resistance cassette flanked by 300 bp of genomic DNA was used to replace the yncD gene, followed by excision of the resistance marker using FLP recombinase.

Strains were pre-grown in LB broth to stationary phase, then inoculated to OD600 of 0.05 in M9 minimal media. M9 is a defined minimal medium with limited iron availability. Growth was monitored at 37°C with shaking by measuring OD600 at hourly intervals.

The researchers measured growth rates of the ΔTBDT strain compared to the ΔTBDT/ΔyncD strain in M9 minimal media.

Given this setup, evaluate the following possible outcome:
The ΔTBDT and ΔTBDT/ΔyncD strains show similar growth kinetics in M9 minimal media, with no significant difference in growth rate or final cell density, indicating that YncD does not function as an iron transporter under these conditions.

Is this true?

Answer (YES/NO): YES